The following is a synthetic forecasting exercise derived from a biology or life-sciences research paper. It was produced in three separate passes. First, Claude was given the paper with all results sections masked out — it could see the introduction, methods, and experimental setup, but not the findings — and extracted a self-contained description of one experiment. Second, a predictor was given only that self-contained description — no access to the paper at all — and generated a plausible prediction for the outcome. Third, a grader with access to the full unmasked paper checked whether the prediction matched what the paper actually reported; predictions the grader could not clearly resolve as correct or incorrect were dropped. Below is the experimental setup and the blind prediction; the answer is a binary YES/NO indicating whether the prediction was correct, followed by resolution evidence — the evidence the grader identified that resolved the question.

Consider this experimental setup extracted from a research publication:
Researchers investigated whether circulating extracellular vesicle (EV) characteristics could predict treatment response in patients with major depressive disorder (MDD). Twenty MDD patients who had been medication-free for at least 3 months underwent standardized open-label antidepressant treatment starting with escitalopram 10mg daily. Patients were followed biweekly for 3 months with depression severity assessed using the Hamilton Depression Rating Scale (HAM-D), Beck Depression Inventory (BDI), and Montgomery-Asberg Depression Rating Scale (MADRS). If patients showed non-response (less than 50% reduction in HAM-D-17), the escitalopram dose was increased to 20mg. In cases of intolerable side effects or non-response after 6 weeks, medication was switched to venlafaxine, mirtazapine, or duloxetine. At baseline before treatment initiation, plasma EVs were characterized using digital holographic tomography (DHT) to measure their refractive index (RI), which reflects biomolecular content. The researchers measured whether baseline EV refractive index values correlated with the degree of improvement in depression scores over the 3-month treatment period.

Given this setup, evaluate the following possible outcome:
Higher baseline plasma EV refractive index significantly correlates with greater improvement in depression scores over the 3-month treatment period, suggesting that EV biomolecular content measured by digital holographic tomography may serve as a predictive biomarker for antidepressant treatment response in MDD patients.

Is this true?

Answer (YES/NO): NO